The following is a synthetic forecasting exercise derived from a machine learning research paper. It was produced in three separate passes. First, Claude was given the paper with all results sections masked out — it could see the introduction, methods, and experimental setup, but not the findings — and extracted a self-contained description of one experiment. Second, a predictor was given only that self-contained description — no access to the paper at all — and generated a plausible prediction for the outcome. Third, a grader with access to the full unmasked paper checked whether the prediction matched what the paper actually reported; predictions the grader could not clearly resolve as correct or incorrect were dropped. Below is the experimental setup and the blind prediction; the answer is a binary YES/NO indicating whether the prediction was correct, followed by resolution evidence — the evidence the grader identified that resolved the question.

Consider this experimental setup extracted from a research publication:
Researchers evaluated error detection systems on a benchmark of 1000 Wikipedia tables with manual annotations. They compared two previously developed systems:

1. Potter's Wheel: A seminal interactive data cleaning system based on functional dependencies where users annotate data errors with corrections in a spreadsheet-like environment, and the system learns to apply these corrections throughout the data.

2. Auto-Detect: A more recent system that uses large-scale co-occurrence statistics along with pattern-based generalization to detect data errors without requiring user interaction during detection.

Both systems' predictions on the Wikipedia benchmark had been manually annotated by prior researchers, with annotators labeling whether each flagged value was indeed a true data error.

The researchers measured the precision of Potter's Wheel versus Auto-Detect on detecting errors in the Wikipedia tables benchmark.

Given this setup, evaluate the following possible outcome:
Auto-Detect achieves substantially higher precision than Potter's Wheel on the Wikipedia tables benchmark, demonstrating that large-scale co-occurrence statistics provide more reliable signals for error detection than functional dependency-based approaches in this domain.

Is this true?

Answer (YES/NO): YES